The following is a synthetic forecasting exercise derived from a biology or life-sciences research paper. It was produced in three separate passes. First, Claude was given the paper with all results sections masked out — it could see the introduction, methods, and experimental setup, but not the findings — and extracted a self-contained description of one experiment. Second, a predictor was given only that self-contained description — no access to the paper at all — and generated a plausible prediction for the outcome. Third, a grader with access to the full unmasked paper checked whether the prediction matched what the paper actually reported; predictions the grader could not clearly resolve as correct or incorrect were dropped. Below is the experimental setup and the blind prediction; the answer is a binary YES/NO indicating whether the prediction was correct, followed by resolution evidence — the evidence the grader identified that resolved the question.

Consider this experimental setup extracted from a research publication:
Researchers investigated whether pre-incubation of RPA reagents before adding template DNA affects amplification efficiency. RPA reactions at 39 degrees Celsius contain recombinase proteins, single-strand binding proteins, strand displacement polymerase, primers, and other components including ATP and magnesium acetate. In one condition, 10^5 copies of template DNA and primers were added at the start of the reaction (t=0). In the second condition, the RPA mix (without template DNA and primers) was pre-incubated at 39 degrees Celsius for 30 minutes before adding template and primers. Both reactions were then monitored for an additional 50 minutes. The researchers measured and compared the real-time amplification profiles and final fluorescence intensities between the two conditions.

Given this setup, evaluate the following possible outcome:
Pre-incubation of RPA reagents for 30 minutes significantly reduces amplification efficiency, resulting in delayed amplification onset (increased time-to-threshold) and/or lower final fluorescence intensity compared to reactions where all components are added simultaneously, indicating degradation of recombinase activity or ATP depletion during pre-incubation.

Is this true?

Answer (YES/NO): NO